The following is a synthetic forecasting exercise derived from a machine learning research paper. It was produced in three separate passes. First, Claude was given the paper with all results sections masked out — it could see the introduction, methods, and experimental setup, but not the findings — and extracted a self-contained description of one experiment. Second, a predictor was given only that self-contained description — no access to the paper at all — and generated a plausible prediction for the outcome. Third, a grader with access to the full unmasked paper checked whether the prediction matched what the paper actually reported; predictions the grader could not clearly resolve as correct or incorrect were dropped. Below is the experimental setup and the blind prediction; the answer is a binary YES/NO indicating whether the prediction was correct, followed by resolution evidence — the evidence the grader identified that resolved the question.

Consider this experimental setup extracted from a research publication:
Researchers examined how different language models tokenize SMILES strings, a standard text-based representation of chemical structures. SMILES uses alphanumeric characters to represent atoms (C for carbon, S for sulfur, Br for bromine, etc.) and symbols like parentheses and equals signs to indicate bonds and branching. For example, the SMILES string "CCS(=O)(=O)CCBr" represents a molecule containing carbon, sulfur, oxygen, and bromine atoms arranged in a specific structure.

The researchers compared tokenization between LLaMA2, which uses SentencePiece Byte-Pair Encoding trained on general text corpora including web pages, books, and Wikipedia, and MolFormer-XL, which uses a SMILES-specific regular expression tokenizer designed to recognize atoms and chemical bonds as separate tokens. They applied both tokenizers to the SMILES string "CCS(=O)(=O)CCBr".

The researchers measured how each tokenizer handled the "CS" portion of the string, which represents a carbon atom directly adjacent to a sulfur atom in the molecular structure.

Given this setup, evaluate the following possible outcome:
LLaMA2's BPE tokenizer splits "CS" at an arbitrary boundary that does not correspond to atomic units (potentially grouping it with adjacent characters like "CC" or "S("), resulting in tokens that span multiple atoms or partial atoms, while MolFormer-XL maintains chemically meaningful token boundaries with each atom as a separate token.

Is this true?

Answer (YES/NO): NO